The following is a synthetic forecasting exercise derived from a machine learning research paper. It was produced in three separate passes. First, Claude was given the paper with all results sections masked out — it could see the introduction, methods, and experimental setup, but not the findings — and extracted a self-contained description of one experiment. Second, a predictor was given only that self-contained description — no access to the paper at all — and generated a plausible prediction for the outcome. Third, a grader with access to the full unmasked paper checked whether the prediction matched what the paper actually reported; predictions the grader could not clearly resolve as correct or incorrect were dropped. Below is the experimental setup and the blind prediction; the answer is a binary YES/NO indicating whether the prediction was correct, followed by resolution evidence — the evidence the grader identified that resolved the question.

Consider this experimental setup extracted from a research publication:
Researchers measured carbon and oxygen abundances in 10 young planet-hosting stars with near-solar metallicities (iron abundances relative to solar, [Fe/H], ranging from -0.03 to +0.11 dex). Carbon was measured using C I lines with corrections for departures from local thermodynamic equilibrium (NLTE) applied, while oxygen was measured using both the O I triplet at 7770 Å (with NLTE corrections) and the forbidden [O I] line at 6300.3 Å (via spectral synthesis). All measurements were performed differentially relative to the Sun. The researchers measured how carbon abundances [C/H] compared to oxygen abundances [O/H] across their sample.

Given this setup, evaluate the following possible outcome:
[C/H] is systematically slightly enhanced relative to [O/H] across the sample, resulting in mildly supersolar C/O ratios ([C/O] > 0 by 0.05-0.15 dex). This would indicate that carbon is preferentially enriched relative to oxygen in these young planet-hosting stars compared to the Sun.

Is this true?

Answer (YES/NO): NO